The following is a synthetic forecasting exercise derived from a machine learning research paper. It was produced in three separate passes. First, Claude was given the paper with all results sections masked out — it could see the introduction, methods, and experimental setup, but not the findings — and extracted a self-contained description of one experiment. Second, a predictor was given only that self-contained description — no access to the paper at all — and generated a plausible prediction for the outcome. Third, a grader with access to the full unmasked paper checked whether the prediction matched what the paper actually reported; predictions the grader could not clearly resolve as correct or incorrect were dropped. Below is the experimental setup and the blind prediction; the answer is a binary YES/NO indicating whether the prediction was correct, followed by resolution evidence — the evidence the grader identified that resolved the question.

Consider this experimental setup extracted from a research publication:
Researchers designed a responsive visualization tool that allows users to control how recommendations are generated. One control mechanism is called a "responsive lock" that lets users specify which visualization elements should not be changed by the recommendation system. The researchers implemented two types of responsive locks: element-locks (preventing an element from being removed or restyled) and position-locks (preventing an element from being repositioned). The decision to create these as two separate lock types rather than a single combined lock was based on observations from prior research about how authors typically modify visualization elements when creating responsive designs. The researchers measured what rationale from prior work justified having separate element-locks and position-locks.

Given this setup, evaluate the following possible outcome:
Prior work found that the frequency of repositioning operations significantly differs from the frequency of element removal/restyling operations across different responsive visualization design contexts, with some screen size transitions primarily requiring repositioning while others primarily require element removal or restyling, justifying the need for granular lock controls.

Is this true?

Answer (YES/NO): NO